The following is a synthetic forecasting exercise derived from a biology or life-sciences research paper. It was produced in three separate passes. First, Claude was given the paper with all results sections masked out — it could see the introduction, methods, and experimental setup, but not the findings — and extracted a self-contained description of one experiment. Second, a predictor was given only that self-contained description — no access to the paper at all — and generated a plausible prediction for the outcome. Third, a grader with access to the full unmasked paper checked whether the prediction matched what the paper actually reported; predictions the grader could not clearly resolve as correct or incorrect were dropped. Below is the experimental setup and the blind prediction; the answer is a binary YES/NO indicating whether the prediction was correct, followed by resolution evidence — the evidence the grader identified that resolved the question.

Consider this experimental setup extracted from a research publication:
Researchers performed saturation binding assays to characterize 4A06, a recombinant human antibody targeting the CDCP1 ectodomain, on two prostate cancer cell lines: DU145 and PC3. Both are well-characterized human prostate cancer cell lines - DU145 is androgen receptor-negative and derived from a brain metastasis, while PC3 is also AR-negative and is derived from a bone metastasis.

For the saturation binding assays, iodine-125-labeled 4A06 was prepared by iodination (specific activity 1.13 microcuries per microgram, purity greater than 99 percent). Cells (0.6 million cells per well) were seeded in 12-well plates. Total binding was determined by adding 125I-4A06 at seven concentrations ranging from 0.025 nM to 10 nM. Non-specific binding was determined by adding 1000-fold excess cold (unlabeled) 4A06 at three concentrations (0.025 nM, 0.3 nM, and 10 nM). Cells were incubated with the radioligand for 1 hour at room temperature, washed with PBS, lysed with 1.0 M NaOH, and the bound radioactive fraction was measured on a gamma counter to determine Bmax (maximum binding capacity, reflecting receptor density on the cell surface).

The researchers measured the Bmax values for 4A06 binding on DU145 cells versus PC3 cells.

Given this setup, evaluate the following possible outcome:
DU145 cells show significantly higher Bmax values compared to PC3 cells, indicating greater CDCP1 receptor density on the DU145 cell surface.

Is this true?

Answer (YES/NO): NO